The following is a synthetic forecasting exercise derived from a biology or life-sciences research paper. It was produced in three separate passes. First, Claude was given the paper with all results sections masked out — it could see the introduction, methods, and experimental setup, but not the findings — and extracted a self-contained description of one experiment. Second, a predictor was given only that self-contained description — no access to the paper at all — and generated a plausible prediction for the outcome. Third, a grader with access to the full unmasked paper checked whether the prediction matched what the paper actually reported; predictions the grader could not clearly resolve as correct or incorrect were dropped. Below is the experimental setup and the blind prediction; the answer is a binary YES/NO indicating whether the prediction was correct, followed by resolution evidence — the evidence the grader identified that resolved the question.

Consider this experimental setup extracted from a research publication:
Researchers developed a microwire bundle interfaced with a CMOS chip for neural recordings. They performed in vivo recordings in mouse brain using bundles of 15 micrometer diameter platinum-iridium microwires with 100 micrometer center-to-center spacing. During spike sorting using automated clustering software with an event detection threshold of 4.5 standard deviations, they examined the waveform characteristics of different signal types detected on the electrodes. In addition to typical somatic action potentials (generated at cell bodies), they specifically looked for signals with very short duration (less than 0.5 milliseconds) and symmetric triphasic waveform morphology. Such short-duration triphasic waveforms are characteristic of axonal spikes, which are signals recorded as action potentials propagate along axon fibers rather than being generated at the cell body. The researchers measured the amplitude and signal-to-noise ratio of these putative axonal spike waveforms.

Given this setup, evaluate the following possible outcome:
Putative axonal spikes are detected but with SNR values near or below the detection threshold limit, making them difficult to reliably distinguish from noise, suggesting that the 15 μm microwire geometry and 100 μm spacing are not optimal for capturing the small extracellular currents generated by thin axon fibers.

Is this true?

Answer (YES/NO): NO